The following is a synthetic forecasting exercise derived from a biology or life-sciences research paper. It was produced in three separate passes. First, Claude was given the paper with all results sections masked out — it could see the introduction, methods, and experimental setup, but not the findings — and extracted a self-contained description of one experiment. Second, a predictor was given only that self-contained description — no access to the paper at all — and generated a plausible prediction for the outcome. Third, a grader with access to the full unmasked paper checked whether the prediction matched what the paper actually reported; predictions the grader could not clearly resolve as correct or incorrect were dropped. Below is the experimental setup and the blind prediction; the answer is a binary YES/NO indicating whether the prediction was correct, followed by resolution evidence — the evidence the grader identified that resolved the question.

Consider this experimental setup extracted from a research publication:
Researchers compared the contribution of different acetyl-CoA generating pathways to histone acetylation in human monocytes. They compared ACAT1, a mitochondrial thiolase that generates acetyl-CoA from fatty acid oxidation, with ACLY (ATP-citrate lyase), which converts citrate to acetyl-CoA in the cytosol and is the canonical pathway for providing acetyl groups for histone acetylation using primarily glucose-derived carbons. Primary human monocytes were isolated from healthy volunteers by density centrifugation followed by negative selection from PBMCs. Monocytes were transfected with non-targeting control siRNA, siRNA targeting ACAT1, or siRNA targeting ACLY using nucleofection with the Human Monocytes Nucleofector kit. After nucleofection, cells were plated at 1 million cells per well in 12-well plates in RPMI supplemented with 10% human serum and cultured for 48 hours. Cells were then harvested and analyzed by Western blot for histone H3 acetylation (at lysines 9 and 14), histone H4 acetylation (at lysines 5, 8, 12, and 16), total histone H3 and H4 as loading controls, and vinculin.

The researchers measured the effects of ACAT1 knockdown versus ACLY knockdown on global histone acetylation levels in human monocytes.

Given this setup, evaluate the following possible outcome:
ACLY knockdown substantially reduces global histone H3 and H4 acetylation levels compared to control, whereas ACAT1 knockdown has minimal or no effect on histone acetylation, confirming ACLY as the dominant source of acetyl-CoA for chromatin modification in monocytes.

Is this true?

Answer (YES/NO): NO